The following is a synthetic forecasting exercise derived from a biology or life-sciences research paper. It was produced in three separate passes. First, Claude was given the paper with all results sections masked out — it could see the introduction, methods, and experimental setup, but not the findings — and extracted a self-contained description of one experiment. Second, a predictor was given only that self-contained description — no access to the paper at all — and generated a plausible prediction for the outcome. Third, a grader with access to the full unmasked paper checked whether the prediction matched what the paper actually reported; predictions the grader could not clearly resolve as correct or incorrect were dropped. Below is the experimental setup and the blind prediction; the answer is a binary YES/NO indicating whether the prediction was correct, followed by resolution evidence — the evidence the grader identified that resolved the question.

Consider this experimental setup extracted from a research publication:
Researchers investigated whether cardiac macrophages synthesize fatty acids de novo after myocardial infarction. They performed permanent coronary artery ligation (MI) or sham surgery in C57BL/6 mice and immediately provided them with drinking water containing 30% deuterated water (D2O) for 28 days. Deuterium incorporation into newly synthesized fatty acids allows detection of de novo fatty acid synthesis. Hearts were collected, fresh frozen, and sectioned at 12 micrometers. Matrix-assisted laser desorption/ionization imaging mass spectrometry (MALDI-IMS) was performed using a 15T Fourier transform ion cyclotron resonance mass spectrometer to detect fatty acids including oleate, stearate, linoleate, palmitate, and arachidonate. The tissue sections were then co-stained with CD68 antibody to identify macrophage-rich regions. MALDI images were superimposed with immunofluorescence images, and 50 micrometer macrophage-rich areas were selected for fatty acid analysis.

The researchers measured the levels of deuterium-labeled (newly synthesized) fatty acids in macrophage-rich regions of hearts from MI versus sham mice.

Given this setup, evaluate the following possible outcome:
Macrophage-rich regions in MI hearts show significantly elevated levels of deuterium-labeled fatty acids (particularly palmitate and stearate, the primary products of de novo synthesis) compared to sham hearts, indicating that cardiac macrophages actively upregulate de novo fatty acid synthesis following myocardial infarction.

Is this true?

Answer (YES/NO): YES